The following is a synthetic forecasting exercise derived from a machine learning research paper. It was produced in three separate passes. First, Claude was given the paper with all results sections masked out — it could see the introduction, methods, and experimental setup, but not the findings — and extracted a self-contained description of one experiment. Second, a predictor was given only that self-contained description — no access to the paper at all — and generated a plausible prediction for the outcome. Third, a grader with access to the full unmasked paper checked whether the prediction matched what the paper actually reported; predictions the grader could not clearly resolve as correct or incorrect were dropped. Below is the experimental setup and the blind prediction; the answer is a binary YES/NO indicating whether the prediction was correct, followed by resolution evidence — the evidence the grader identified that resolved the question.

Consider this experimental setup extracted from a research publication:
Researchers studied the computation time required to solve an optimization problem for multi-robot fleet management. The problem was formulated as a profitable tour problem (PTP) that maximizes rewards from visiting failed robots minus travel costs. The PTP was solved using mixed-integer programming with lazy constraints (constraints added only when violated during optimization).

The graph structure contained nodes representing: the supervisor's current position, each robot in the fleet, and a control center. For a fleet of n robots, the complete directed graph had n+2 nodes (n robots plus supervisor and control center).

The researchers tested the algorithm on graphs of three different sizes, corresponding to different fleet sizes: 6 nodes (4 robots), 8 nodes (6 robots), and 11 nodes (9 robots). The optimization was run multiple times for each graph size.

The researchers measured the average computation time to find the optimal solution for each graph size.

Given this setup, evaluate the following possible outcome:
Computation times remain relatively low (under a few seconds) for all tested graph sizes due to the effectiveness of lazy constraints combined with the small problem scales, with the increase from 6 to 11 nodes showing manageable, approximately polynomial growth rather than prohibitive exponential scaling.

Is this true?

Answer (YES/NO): NO